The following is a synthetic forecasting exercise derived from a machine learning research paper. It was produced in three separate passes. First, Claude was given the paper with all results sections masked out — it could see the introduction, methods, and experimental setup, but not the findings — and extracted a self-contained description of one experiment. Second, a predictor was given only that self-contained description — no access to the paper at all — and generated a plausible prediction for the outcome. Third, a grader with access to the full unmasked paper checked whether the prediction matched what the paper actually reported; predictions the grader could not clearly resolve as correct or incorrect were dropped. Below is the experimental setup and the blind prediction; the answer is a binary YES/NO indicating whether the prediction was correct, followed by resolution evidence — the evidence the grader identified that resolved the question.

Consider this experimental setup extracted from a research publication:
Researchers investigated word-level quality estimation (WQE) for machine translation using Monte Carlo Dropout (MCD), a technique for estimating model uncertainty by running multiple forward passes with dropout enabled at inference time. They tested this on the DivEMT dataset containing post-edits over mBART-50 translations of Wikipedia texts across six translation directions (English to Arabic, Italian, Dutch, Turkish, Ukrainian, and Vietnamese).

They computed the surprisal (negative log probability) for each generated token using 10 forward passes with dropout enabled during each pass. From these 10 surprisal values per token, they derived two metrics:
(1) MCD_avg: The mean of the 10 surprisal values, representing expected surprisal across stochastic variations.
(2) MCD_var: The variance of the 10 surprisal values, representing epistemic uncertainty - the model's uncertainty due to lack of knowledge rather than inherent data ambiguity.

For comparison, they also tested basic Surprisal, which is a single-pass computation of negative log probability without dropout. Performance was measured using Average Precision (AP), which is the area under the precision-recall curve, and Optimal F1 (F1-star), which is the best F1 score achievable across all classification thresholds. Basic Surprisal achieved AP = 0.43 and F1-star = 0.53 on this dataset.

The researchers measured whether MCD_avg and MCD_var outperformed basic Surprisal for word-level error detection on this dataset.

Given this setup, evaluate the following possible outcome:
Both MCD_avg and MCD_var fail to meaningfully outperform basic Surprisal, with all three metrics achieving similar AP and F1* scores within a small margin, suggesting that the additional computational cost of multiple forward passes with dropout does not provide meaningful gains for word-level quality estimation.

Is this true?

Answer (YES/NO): NO